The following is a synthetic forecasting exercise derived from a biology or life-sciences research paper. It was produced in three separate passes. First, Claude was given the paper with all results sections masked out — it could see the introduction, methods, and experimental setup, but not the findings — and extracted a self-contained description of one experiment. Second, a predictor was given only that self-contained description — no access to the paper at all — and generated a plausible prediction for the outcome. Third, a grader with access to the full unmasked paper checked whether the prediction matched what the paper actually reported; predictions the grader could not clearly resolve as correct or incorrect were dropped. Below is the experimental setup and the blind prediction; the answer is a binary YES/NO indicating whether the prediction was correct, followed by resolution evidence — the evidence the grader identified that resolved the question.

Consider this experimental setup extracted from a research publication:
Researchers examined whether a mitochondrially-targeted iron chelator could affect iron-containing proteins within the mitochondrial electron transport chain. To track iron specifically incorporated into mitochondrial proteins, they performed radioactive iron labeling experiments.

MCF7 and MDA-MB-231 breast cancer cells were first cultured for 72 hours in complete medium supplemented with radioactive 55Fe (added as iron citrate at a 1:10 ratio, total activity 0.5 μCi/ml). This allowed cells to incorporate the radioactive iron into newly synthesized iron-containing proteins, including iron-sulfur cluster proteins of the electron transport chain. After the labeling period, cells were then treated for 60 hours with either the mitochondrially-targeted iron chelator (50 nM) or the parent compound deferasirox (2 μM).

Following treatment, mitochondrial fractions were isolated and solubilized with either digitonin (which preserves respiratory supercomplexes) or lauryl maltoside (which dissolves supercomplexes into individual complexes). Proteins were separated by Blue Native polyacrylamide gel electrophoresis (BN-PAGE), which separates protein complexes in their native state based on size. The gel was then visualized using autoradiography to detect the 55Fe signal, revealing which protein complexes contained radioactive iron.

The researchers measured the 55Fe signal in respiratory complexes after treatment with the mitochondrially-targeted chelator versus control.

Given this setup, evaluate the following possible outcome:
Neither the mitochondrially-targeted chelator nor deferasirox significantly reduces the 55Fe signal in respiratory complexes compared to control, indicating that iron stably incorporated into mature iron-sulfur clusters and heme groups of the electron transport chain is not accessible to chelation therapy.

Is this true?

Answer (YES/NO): NO